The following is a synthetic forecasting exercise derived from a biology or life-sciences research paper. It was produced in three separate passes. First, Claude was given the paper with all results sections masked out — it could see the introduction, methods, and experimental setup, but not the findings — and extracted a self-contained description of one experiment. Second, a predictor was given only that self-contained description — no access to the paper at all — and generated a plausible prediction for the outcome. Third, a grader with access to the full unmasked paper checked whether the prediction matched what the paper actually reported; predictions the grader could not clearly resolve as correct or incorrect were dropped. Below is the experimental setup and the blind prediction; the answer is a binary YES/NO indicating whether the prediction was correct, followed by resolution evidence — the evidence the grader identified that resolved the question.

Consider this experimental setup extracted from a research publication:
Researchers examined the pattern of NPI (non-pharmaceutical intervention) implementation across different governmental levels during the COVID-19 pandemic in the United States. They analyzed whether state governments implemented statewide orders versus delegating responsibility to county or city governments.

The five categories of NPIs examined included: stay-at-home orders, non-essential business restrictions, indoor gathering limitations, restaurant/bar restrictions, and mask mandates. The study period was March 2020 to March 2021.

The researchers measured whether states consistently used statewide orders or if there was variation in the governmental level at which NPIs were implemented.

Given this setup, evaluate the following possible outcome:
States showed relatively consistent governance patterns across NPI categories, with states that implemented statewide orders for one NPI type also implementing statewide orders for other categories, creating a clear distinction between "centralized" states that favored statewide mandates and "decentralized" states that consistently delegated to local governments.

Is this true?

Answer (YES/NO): NO